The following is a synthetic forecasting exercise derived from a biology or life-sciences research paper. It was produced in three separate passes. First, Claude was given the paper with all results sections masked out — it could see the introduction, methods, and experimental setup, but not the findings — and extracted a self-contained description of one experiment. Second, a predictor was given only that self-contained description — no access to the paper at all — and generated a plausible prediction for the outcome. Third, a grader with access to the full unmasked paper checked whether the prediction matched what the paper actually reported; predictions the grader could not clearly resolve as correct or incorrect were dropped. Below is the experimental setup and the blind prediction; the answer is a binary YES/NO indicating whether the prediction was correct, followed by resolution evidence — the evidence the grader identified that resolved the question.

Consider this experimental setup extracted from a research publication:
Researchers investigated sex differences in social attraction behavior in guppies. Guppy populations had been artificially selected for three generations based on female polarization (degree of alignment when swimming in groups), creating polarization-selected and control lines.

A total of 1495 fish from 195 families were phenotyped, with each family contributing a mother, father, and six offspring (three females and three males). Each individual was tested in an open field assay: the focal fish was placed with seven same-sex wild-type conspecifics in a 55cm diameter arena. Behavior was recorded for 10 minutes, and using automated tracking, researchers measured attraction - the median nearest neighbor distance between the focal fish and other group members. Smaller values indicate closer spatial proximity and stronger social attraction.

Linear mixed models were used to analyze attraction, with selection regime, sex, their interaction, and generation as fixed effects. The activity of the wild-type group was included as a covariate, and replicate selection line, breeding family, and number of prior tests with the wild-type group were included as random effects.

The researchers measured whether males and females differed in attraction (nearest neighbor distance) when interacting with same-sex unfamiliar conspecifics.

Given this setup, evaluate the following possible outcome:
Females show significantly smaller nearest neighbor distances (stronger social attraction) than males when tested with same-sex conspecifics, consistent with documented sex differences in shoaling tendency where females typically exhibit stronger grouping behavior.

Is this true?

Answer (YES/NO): NO